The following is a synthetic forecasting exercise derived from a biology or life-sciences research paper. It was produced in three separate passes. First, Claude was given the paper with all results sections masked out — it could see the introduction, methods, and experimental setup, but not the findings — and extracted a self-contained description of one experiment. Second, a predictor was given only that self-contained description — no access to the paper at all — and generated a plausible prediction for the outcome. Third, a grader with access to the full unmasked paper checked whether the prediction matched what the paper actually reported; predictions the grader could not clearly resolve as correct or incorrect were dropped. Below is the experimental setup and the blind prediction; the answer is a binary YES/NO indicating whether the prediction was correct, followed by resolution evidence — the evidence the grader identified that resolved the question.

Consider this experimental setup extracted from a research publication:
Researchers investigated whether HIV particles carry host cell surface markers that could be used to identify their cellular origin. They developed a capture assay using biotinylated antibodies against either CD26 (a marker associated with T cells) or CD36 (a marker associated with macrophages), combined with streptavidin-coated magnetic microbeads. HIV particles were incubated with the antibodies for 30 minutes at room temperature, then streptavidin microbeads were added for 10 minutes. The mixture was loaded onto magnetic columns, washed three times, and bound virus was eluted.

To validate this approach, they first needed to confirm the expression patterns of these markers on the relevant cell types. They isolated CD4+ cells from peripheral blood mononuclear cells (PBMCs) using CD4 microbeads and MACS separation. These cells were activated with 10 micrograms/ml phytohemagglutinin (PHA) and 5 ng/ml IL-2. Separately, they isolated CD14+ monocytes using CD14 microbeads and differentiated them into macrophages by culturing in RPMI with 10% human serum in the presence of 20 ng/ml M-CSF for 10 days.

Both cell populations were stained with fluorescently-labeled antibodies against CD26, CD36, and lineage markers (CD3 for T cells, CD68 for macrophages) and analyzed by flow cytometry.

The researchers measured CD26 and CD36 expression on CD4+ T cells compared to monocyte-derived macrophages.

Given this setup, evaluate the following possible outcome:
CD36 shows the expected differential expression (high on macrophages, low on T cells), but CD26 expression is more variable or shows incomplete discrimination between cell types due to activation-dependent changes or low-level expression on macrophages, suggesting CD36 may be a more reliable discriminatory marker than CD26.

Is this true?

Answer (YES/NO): NO